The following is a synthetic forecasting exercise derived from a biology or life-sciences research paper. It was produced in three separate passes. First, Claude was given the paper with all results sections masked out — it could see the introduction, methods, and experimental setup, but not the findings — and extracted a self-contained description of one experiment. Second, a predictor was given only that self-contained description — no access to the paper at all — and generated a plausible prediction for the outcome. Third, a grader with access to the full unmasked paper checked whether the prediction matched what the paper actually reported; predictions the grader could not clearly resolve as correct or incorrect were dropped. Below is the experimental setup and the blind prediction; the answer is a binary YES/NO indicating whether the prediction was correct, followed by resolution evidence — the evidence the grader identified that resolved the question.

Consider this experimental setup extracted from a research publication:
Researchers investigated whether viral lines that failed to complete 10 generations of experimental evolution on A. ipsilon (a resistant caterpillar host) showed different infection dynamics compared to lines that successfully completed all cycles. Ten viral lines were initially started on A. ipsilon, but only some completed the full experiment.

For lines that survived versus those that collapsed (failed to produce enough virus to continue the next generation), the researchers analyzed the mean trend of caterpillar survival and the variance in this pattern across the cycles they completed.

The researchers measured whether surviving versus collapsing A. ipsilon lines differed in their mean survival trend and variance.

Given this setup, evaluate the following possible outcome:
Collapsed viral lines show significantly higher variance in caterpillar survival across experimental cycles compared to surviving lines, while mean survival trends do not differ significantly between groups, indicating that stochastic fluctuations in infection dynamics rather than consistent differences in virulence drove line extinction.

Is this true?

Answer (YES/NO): NO